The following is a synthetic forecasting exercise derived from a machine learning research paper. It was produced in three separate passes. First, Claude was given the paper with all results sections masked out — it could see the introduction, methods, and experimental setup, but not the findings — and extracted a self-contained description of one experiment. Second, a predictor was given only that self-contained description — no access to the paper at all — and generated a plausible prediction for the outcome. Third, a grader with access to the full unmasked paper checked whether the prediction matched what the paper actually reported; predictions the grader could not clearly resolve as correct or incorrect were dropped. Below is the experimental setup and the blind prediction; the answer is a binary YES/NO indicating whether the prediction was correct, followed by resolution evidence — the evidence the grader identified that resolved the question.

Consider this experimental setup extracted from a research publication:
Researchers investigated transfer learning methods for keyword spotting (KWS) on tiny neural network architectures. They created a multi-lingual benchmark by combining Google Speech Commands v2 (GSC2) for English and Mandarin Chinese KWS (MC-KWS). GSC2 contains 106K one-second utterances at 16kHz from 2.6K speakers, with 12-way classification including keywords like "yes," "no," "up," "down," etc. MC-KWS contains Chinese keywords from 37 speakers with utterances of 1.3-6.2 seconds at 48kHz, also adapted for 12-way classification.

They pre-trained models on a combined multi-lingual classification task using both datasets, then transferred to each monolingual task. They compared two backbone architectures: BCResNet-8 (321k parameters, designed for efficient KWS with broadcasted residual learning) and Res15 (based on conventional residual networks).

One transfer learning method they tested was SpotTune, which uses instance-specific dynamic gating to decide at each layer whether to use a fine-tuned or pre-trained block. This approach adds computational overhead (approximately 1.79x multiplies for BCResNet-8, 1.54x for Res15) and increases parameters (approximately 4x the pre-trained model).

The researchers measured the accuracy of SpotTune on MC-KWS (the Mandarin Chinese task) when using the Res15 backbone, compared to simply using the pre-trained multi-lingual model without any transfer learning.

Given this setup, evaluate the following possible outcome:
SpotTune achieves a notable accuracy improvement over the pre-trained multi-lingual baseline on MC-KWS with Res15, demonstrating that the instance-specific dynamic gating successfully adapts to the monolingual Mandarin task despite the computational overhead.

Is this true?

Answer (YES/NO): NO